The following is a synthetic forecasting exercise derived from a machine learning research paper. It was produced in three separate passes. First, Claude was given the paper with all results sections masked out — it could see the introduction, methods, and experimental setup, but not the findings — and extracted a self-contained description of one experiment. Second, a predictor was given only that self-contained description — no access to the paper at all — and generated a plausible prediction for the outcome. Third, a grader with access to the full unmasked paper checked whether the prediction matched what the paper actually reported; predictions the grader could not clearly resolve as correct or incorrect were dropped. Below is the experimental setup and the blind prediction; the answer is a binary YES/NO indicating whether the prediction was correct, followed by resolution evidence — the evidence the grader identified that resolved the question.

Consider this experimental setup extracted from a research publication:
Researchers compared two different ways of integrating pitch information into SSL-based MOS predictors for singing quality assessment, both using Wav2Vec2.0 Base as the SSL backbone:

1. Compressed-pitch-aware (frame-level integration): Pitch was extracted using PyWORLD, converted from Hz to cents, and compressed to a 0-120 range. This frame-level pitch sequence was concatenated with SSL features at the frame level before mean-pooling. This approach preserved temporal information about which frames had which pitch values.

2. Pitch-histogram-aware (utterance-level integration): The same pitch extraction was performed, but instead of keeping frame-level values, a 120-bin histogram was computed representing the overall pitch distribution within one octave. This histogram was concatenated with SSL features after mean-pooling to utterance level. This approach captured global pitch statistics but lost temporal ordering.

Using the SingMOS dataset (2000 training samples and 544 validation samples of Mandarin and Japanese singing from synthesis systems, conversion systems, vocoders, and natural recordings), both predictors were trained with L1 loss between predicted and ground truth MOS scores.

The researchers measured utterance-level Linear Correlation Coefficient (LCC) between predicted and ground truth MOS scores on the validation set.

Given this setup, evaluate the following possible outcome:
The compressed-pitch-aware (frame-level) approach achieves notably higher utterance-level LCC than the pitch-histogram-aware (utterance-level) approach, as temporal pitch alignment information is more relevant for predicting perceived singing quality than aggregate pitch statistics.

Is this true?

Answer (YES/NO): NO